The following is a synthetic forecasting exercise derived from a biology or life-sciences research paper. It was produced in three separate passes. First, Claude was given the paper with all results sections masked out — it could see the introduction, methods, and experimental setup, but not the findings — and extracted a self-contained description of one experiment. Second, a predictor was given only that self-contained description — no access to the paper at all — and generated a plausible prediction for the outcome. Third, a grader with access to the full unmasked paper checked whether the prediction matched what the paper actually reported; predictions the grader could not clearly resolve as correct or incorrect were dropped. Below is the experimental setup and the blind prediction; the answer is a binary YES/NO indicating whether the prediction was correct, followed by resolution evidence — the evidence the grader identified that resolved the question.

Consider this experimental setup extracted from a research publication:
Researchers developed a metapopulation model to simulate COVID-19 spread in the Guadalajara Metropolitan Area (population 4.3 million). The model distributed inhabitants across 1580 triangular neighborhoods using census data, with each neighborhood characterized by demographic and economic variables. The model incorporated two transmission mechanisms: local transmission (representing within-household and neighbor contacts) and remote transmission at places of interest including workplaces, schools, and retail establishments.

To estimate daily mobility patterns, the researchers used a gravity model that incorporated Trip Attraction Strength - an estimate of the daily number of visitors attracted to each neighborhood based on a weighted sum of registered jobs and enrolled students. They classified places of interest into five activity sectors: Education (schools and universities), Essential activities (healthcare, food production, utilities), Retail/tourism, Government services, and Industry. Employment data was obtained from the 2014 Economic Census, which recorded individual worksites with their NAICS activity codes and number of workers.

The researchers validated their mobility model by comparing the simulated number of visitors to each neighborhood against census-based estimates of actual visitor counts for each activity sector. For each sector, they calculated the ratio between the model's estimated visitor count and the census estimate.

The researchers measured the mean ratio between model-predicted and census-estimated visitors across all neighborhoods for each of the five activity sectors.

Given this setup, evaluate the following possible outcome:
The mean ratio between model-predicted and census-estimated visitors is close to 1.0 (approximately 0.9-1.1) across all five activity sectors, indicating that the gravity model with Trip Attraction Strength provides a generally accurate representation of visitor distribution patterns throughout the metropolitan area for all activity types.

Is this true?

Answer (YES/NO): YES